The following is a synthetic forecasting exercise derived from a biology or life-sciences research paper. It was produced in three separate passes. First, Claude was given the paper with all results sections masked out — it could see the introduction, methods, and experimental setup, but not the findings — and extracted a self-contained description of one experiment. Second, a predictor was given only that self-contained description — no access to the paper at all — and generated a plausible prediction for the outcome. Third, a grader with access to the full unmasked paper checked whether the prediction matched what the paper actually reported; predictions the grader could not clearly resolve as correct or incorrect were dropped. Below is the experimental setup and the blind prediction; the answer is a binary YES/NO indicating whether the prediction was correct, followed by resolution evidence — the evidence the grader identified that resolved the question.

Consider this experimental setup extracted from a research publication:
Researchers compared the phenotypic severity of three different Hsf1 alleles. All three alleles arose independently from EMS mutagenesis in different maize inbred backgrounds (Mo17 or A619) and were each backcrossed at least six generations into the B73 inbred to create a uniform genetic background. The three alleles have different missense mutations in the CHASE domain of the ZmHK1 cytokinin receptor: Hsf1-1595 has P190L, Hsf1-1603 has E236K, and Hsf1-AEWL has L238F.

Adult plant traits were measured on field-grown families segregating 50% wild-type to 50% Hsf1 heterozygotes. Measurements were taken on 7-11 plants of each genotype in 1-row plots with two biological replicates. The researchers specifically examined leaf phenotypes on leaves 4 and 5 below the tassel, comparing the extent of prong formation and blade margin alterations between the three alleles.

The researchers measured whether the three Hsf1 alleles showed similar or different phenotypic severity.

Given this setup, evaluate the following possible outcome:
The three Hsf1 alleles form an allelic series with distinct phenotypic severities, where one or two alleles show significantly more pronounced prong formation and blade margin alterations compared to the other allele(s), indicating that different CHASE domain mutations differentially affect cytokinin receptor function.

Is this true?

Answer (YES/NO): NO